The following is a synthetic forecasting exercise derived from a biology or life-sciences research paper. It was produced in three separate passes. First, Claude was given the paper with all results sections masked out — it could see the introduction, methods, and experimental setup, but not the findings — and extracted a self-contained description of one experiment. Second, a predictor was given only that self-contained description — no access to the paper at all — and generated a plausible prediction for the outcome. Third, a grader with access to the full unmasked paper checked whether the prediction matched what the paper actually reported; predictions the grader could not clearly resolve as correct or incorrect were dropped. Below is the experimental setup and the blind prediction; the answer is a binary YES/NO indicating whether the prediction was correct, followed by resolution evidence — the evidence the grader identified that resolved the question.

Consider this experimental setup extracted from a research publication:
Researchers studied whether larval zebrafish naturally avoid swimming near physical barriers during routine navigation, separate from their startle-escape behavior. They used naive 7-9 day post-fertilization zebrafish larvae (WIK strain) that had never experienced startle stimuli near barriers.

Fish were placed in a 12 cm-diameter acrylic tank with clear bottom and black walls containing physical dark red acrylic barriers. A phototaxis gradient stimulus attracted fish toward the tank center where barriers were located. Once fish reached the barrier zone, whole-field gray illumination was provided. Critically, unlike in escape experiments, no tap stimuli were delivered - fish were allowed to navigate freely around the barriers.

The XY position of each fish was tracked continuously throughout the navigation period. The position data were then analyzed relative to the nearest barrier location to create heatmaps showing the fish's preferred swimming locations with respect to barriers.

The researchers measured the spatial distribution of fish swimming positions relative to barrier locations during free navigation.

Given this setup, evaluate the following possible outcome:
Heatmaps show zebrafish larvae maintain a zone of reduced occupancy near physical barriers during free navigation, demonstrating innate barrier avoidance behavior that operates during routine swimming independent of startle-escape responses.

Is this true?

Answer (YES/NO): YES